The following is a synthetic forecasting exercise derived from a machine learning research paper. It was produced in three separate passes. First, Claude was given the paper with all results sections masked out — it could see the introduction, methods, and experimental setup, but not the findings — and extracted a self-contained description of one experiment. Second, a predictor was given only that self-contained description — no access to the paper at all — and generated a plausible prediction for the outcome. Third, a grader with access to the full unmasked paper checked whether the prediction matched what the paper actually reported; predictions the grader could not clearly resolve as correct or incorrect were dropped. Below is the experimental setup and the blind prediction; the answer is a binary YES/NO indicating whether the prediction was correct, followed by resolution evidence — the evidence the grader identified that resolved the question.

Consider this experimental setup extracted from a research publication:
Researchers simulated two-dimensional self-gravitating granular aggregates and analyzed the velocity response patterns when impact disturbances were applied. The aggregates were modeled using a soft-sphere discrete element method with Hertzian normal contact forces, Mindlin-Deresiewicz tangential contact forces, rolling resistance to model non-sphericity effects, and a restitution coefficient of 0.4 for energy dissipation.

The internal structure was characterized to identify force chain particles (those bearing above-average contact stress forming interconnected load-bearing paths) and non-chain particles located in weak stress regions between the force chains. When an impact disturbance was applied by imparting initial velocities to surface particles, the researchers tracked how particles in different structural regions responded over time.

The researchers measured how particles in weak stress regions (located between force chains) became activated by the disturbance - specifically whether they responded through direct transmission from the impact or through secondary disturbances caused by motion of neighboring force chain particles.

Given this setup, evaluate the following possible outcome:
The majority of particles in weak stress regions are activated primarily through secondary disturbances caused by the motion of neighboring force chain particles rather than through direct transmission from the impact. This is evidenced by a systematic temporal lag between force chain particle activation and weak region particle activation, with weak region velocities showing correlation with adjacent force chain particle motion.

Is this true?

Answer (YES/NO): YES